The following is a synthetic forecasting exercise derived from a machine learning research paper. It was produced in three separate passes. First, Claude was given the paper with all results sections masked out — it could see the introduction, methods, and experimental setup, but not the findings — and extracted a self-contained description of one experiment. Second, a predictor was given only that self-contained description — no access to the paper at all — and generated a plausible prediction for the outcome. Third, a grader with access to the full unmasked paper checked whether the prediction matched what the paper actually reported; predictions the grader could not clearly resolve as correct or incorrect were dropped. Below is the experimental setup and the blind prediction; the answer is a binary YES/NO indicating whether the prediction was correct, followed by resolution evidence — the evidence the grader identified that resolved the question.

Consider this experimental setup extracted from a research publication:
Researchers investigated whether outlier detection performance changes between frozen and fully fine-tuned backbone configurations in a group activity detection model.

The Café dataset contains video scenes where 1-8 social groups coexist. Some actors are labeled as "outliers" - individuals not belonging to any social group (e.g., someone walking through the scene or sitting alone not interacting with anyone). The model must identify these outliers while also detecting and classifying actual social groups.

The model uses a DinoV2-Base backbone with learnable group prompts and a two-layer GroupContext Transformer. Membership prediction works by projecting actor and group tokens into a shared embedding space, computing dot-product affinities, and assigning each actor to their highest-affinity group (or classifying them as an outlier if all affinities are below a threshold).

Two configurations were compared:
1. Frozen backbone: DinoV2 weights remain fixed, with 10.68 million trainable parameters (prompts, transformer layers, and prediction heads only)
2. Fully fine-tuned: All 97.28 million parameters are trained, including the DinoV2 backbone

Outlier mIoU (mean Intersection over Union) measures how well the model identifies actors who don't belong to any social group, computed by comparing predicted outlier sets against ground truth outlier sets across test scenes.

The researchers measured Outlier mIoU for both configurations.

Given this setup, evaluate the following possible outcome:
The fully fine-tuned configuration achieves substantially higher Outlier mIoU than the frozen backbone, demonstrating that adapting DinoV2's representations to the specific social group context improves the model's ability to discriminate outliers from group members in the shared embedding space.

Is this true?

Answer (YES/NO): NO